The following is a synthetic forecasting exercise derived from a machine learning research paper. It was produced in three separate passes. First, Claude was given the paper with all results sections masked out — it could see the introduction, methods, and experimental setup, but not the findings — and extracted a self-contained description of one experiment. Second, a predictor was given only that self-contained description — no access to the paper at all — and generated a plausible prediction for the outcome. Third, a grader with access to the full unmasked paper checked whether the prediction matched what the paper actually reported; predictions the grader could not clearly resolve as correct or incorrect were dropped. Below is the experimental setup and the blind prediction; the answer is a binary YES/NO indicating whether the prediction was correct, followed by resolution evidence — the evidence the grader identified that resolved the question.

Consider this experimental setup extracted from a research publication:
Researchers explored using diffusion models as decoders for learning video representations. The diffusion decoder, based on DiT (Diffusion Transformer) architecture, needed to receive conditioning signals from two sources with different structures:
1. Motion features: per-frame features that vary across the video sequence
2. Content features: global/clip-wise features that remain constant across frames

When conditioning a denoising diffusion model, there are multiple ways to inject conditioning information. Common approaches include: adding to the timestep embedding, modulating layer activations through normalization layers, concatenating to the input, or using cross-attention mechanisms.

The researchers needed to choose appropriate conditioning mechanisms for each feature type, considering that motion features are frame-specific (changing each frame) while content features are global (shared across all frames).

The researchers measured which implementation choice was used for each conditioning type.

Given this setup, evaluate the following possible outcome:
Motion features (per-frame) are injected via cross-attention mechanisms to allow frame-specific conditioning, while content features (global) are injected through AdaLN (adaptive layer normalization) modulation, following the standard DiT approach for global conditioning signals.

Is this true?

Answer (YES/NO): NO